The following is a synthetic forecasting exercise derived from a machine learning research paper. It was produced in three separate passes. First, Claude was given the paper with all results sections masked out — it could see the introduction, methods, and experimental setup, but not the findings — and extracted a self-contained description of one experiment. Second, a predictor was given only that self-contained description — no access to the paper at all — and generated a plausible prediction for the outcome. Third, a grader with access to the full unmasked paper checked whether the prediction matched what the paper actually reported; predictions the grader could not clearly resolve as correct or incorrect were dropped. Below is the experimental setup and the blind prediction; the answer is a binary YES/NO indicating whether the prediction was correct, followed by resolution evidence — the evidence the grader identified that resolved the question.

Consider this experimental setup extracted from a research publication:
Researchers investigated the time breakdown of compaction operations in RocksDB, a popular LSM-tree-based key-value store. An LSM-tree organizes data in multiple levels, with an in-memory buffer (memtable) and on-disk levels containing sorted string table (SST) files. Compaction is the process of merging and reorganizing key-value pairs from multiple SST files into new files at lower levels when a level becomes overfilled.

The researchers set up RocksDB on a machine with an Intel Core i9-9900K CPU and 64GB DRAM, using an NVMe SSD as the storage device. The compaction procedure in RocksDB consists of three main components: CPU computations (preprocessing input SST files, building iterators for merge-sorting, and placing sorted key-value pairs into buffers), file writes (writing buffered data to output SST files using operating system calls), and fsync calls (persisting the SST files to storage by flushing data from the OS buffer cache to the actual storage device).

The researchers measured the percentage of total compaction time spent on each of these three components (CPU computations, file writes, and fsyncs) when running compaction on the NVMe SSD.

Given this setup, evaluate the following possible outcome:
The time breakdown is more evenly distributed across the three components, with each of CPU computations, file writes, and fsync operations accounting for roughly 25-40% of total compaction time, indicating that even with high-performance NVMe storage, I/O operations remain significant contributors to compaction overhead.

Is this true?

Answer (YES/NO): NO